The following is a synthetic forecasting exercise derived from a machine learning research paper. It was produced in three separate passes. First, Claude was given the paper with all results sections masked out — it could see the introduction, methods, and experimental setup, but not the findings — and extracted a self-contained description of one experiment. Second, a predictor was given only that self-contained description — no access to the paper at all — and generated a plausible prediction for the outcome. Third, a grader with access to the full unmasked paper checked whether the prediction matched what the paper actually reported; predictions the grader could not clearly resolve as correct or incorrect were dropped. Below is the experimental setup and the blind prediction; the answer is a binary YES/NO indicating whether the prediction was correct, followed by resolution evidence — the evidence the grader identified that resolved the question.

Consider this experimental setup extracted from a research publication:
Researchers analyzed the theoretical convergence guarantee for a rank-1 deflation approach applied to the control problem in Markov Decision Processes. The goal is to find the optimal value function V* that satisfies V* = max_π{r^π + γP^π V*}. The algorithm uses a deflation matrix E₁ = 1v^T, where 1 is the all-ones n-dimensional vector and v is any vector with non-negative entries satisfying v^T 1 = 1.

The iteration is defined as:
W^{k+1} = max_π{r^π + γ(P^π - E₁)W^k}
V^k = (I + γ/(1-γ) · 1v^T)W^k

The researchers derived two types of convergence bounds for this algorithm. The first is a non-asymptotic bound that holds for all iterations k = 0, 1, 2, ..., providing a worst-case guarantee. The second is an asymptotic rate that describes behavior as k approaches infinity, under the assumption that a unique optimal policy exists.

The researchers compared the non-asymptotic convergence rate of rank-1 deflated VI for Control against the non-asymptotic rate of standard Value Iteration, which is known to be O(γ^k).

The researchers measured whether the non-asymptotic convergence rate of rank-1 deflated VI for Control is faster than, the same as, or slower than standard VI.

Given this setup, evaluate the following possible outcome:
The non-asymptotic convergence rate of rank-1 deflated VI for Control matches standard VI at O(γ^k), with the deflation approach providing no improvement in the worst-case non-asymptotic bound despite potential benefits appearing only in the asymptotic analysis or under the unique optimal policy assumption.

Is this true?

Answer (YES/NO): YES